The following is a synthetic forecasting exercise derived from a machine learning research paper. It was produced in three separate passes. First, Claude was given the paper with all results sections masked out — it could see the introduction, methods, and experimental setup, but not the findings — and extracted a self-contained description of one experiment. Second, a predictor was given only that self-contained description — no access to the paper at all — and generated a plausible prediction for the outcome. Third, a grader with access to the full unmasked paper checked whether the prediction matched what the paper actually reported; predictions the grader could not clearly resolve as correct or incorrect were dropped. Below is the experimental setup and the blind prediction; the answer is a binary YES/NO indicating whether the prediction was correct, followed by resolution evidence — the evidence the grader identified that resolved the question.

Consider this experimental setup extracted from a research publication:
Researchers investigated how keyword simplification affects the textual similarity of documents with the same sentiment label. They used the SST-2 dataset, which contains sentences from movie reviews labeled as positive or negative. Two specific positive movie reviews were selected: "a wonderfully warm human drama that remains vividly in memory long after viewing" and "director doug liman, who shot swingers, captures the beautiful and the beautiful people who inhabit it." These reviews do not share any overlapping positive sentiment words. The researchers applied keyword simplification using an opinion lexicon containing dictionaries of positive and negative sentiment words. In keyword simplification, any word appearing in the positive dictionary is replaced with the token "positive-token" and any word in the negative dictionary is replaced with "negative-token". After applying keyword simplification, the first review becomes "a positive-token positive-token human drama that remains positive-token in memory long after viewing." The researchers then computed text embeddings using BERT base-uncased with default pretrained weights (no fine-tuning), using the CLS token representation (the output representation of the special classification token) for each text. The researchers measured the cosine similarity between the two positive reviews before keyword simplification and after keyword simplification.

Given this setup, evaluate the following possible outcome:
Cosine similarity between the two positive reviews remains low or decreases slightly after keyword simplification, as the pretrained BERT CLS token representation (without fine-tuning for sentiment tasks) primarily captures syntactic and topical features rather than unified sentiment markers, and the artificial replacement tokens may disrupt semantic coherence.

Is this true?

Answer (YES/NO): NO